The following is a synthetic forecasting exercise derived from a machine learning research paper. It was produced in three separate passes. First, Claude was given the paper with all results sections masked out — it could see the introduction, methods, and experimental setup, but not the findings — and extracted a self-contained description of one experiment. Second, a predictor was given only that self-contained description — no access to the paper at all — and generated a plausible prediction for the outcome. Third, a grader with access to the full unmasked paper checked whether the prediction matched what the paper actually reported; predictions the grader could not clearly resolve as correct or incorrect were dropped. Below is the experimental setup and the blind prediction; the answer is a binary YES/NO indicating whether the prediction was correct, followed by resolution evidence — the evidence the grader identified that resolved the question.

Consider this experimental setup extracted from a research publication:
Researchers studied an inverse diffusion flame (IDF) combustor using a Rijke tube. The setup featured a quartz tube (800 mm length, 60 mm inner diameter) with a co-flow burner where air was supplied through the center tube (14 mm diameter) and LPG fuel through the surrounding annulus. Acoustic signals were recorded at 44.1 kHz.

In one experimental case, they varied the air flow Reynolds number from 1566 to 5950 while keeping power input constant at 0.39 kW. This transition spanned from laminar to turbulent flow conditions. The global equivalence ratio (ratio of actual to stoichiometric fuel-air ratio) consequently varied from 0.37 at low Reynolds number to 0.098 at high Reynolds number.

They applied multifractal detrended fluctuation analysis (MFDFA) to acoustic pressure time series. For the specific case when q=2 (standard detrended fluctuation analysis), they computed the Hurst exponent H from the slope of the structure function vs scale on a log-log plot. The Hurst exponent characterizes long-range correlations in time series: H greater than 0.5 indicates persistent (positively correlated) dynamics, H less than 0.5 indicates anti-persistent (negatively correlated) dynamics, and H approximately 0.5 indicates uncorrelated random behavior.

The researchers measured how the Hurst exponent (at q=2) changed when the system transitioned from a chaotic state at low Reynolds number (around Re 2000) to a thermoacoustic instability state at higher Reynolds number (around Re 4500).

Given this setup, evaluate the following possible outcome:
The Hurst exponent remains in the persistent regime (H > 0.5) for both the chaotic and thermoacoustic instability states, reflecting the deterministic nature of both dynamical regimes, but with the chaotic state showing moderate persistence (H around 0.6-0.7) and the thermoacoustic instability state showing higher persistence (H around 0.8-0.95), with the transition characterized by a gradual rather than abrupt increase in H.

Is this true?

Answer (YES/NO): NO